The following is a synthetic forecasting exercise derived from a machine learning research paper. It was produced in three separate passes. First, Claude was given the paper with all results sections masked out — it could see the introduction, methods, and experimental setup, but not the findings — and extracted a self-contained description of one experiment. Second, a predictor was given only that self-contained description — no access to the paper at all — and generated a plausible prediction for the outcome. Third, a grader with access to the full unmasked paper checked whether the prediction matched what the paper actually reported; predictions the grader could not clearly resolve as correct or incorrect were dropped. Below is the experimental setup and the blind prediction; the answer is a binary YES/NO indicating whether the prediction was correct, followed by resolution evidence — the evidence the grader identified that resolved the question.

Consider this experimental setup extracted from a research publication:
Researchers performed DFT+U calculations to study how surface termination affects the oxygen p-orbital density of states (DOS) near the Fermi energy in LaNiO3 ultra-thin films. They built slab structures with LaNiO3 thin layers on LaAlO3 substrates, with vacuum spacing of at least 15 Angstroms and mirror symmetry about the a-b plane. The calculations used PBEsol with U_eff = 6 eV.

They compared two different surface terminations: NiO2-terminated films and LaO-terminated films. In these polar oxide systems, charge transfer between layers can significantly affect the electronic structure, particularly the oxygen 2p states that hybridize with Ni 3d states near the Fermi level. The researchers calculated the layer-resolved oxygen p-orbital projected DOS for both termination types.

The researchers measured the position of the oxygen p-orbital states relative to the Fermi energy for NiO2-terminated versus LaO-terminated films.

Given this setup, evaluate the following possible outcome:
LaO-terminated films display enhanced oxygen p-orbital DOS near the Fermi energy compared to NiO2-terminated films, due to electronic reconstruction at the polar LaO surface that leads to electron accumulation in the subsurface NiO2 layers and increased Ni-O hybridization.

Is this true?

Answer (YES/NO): NO